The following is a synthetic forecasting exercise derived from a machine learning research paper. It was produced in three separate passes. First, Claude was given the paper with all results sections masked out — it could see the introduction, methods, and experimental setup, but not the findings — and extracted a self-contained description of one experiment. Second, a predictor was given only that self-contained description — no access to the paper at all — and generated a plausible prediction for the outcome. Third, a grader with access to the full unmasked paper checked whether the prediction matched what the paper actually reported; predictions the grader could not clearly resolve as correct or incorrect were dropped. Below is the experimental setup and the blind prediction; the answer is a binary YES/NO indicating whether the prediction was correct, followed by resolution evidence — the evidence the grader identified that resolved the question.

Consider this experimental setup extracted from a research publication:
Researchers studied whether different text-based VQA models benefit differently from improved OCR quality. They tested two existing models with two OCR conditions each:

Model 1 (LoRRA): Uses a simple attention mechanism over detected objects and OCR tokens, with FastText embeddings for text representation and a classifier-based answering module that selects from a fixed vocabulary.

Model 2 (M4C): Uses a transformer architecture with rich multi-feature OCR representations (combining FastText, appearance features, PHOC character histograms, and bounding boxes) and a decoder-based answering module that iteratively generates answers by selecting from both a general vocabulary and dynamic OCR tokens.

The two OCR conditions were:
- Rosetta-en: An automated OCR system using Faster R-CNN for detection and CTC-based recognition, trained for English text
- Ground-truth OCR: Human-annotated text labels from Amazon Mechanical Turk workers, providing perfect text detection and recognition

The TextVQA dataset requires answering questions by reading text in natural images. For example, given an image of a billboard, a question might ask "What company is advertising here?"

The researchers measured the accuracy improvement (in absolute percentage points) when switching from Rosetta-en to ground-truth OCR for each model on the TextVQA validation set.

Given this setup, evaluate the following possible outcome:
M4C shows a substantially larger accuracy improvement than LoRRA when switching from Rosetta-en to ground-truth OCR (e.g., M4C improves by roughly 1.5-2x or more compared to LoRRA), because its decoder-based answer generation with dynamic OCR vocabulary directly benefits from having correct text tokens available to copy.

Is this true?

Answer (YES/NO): NO